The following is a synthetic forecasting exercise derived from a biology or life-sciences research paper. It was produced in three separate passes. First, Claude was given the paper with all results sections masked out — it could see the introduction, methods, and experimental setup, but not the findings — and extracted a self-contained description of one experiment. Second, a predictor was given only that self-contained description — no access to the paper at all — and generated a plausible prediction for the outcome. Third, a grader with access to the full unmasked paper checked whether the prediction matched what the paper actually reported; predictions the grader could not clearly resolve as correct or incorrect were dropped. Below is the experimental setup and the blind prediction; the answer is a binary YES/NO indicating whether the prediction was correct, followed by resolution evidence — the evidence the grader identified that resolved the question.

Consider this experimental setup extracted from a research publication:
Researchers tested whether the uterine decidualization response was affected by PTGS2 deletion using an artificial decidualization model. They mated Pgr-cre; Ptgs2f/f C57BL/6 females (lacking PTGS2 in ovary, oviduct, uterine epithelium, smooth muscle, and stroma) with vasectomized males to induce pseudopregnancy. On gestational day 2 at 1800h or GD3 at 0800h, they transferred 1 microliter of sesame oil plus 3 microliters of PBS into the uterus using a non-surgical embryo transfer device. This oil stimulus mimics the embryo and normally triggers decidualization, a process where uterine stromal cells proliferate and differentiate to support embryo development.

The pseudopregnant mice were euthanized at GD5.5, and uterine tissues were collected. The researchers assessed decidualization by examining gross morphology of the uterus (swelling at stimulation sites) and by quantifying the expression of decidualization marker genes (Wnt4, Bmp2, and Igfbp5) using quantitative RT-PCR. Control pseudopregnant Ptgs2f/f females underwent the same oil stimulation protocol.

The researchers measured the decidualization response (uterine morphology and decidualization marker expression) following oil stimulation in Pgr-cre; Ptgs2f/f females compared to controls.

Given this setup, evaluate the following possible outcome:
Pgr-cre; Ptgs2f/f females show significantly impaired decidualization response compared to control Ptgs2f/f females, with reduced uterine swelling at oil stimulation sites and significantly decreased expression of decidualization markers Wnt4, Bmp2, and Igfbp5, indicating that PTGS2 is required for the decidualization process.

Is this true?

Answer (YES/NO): NO